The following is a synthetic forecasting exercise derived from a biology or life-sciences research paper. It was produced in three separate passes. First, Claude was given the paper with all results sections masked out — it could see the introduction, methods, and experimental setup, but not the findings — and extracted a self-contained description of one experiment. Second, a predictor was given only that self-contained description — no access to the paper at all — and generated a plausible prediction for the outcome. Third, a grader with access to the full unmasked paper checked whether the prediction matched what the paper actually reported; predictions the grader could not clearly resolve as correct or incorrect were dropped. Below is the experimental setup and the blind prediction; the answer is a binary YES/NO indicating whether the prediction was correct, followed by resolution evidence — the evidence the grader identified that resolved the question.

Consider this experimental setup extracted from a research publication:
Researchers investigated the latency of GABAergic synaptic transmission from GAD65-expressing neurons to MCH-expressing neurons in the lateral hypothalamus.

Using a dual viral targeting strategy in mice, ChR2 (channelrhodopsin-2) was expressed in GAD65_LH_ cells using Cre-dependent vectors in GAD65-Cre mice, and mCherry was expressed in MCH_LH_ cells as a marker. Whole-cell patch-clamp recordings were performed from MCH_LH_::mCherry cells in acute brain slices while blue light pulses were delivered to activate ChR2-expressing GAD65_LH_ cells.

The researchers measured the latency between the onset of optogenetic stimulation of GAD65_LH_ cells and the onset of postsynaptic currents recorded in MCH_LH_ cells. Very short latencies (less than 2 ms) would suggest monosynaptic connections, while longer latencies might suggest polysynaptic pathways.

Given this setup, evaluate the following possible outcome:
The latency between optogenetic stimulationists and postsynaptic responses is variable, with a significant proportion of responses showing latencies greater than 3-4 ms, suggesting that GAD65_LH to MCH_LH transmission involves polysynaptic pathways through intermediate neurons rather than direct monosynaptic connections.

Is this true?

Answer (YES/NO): NO